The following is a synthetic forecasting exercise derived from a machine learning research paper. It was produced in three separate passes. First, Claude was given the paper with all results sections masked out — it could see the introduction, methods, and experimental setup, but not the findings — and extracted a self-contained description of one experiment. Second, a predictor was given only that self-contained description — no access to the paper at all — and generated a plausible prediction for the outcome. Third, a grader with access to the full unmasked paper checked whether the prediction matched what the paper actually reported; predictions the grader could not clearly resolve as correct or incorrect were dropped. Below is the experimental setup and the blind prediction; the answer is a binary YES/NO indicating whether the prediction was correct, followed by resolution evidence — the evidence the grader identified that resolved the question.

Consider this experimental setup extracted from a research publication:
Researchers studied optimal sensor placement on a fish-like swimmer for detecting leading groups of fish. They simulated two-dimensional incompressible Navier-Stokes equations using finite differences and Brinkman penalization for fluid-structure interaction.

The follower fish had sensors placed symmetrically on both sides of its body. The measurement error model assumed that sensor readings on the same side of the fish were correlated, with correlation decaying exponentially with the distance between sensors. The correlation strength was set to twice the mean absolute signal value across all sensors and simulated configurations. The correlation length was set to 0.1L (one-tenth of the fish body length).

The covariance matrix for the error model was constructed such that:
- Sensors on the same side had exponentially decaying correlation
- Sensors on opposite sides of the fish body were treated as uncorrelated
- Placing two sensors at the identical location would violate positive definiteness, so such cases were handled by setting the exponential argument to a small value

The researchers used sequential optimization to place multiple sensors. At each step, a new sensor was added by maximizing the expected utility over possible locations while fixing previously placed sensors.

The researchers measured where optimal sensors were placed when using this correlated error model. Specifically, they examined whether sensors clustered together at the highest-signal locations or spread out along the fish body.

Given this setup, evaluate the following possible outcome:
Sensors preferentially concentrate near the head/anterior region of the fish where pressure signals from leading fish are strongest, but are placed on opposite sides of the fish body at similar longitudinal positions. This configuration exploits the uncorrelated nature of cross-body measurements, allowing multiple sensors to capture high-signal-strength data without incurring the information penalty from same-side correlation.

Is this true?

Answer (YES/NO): NO